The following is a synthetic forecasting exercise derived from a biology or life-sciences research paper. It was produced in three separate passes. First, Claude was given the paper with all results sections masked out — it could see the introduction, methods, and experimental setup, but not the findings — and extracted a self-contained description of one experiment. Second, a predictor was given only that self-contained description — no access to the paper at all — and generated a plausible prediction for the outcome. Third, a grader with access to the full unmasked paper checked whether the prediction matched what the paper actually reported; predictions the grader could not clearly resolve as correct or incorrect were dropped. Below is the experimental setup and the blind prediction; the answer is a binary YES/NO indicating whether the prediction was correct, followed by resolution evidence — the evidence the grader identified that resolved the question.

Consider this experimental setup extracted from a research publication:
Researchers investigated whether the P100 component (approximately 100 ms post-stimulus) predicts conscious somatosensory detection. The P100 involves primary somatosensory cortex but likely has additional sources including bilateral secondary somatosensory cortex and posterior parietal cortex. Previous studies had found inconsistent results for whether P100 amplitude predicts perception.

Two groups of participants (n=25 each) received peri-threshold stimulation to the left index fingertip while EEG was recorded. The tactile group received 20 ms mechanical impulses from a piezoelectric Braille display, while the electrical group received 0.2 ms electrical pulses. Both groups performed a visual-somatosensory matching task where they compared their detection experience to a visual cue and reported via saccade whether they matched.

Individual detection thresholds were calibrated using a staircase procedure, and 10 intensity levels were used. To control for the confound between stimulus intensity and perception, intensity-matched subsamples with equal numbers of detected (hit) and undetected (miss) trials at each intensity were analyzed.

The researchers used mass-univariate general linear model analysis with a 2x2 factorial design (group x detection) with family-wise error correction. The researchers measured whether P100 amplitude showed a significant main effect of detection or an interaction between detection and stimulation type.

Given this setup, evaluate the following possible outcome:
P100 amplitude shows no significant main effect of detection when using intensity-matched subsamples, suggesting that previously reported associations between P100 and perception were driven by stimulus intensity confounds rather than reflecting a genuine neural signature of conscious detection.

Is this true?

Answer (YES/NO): NO